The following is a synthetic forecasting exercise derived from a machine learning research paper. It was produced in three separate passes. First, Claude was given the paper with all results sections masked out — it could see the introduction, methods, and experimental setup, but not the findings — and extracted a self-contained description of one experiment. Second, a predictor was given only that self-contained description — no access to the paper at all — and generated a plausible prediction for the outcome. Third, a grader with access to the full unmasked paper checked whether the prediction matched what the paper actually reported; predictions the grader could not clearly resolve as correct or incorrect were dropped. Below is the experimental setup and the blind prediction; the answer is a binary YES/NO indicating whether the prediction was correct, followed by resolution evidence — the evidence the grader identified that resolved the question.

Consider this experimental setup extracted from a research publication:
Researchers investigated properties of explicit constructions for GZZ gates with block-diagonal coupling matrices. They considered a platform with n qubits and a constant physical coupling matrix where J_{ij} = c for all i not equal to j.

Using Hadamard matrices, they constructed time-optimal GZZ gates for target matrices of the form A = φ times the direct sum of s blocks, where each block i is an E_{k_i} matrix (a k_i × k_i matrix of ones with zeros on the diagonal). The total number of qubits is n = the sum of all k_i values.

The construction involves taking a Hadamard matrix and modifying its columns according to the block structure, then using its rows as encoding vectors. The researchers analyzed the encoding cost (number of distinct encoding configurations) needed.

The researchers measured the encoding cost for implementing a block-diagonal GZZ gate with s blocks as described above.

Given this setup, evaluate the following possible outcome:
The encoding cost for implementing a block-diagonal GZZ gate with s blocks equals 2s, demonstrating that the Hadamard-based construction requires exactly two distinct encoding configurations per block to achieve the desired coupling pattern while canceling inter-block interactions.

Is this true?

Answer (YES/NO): NO